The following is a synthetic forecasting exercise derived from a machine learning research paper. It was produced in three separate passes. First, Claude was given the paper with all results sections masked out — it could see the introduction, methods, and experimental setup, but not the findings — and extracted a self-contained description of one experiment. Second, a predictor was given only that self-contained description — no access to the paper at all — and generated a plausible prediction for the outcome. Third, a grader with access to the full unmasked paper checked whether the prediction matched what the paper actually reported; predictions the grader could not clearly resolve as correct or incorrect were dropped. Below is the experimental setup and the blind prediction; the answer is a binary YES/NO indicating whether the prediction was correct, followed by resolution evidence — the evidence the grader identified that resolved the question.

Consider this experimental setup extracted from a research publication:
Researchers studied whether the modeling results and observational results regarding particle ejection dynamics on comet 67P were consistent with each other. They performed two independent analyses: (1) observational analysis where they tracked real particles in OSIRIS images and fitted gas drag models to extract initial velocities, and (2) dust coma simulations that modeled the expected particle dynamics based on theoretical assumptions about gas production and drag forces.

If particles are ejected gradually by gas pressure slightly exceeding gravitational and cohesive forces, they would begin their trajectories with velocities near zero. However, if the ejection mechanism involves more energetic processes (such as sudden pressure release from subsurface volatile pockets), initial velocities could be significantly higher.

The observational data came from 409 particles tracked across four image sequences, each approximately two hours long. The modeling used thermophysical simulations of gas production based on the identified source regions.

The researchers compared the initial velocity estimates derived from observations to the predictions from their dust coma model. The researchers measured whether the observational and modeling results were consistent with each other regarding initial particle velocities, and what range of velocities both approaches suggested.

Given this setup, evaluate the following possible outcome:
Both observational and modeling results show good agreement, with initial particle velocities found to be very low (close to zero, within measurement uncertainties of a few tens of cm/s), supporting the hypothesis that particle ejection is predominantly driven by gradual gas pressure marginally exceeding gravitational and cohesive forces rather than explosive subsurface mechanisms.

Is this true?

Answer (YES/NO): NO